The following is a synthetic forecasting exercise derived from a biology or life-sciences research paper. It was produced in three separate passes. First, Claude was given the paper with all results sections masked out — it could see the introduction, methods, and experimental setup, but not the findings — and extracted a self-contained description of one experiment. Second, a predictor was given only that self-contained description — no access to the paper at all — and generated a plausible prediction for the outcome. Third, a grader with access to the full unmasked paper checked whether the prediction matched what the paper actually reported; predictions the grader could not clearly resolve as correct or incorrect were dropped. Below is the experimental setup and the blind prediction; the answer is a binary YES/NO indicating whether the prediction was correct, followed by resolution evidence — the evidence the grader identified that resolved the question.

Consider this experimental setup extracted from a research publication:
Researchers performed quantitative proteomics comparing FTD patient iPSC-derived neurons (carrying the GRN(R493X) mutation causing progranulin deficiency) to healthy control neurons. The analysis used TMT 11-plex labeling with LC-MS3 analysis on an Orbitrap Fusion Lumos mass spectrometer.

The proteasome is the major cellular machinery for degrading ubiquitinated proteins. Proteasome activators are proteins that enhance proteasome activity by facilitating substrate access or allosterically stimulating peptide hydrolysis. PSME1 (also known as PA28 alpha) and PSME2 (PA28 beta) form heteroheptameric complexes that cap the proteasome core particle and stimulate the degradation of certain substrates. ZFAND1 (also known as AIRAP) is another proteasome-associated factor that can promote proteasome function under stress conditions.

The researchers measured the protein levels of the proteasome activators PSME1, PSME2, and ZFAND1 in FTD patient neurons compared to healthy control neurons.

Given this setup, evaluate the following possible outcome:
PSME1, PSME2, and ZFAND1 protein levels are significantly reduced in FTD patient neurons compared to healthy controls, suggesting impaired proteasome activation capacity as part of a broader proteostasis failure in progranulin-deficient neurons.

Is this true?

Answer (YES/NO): YES